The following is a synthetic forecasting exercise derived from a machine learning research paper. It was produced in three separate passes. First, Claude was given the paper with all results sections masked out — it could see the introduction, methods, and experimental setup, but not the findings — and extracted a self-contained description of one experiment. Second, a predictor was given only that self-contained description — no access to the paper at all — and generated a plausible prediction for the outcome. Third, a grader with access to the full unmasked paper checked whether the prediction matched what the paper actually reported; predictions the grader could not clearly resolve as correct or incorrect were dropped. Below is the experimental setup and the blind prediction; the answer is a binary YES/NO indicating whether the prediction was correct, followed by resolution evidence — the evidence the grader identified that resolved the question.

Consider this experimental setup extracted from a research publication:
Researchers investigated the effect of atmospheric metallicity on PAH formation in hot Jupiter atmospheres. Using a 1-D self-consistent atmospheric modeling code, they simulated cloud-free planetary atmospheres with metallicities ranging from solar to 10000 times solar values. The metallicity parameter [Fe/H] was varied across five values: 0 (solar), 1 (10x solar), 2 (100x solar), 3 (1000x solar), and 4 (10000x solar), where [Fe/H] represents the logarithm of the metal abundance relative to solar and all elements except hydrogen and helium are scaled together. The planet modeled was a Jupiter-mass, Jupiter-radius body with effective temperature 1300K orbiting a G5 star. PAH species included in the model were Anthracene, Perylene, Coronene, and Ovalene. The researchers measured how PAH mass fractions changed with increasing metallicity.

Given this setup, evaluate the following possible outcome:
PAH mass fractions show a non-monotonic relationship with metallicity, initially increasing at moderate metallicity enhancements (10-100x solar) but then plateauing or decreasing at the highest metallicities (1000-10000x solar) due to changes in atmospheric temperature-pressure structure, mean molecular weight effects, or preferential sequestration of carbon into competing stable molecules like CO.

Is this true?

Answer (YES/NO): NO